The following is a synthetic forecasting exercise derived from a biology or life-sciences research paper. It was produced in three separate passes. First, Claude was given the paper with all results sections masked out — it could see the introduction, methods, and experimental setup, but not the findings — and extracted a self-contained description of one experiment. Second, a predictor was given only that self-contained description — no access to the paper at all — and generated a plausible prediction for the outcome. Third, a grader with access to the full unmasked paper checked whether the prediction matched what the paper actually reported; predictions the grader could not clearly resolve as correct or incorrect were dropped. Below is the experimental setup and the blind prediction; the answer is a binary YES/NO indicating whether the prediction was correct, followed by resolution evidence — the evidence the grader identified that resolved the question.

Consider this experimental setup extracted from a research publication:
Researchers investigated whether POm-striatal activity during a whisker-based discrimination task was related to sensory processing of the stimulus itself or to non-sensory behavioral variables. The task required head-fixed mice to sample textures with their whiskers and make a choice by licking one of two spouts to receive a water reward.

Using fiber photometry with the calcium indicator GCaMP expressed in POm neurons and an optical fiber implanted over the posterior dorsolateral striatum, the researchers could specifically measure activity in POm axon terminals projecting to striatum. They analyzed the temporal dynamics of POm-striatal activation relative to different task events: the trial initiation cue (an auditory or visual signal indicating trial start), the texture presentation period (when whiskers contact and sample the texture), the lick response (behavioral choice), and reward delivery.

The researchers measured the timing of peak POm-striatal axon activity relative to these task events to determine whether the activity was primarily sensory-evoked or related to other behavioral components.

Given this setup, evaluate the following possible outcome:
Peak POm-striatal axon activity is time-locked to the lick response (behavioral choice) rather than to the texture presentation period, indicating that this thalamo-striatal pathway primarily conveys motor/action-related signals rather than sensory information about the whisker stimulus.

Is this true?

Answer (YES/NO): NO